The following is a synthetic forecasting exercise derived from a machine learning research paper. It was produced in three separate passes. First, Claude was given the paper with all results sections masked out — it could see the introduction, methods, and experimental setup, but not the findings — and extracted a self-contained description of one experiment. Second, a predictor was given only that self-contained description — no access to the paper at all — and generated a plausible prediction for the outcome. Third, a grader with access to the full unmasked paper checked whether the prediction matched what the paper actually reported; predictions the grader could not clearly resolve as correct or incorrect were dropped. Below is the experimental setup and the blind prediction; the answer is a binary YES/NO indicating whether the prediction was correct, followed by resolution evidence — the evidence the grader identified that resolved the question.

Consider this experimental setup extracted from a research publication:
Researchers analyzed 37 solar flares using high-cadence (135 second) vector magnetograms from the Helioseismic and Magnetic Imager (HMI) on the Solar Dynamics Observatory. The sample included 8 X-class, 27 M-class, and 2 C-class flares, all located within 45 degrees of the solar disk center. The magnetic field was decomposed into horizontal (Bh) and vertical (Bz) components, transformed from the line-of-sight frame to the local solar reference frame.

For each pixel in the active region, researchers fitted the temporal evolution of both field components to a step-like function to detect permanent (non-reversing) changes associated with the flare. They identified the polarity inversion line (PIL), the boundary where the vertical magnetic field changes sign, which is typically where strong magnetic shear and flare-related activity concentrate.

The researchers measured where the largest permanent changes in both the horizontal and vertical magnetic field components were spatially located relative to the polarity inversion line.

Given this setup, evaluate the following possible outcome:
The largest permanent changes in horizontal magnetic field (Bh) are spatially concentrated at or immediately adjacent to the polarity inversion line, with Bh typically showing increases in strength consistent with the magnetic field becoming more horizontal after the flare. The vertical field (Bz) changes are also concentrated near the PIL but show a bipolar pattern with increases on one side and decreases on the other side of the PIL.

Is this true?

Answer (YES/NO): NO